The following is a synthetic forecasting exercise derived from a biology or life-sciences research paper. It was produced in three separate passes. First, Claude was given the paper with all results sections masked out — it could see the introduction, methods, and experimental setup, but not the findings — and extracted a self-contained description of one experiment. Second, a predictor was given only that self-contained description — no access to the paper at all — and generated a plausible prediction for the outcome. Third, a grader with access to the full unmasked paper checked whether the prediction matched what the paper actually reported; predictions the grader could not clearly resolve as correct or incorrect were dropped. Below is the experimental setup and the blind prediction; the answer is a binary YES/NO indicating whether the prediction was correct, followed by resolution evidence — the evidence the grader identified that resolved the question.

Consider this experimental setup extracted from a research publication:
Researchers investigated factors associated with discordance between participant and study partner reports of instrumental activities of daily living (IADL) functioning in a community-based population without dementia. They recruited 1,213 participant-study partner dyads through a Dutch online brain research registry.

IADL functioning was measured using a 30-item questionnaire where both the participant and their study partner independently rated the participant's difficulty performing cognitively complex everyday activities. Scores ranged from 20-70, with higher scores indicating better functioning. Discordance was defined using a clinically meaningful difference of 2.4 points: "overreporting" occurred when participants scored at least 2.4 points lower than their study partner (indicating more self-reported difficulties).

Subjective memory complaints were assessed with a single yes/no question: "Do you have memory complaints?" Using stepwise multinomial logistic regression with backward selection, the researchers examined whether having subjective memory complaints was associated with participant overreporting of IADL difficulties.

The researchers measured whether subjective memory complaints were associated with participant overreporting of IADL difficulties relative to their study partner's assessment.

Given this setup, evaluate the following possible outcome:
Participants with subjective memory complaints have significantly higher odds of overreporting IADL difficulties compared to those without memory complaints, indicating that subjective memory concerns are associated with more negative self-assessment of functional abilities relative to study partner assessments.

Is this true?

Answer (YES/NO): YES